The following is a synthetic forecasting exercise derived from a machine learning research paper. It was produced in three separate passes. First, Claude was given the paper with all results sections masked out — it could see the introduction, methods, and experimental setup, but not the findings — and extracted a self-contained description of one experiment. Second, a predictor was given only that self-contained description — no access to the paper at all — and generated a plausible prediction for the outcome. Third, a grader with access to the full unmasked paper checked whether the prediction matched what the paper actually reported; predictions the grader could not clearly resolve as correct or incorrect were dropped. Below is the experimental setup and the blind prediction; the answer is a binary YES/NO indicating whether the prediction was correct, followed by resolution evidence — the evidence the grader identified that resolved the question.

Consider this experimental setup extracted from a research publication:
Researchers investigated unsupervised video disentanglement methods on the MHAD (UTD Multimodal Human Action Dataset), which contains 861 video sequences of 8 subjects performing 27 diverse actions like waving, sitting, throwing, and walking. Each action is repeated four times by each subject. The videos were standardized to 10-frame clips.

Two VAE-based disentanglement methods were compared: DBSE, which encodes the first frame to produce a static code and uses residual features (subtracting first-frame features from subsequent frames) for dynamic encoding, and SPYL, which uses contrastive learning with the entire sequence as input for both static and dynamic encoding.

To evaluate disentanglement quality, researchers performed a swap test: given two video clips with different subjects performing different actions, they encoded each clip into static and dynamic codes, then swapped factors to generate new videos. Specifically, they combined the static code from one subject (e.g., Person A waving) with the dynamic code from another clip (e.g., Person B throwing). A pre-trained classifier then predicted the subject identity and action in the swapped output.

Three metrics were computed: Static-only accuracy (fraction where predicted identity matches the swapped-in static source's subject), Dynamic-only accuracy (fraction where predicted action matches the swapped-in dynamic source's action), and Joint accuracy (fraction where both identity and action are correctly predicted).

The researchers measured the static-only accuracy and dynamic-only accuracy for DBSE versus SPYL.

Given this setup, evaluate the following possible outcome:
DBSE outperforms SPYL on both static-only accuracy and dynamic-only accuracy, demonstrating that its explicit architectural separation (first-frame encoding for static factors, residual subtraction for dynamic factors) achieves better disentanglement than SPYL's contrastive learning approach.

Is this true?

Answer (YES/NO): NO